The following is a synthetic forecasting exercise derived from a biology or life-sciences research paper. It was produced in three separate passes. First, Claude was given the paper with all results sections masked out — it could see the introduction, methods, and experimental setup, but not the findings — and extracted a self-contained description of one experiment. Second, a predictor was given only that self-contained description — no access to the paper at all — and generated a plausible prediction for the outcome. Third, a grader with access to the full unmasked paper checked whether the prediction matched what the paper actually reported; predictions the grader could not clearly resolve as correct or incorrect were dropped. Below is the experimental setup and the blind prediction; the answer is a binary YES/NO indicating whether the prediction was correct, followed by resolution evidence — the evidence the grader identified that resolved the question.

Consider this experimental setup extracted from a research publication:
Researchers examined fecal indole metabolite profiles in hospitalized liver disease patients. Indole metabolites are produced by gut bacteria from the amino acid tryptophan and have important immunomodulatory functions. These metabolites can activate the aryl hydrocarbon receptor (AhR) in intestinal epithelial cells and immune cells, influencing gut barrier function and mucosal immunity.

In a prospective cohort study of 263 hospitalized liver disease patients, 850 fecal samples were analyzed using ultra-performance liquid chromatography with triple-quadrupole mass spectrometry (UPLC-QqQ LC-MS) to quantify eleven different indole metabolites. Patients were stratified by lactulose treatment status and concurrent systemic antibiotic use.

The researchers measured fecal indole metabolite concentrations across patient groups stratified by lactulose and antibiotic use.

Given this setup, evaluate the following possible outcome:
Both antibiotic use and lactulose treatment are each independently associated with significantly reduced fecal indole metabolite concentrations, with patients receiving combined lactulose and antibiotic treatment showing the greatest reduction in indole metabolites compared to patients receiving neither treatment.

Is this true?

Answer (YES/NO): NO